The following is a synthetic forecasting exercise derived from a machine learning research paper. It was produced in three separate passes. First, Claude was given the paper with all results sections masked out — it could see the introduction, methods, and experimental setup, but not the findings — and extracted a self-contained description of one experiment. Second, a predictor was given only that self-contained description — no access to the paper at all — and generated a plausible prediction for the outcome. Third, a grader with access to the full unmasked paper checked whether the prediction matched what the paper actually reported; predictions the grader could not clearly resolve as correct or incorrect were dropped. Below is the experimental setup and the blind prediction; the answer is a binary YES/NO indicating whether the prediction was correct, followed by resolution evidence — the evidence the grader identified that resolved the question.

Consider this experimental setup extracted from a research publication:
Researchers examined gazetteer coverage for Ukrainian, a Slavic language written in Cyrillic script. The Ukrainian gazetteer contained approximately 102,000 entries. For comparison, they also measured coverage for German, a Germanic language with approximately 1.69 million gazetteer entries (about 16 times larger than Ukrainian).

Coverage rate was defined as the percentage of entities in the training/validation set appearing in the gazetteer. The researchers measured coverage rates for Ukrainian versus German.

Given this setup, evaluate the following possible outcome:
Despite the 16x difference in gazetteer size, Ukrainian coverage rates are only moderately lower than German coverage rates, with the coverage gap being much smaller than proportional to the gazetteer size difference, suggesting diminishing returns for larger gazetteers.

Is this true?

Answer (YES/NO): NO